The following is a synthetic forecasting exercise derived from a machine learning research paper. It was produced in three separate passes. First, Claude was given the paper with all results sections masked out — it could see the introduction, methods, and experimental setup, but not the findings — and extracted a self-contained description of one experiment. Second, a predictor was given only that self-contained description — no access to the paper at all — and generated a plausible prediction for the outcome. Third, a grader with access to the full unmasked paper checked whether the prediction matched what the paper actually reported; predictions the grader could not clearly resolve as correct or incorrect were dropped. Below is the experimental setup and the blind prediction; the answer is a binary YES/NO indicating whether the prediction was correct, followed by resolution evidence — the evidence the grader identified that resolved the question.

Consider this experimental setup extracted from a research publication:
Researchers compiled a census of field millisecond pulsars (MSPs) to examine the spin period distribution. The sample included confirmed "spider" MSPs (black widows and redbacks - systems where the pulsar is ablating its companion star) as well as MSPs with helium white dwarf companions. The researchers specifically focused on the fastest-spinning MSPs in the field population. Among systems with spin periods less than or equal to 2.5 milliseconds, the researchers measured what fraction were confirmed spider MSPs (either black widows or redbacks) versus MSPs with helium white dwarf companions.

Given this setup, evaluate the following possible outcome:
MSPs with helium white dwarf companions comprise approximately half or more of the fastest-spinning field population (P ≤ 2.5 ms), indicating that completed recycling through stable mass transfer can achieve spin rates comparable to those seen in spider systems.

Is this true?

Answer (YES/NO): NO